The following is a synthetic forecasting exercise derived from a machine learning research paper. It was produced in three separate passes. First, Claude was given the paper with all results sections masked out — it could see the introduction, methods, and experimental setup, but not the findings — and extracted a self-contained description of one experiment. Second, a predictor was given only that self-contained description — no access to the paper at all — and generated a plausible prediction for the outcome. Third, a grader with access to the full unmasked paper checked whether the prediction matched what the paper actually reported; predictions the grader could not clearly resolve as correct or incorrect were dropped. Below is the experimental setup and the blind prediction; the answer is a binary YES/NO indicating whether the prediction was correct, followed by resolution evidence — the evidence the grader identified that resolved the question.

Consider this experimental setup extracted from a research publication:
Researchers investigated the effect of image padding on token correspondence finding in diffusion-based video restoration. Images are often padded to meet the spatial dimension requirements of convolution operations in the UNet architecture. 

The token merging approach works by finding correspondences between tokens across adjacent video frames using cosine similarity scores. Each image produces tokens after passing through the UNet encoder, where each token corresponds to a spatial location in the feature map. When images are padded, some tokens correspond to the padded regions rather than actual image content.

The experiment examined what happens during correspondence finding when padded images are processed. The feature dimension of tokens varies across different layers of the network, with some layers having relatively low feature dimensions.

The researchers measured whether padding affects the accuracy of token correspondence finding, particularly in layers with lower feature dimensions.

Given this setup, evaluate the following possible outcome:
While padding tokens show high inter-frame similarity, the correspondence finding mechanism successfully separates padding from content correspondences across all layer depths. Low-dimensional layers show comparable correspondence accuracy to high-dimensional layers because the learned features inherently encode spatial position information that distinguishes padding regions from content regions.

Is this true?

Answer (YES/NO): NO